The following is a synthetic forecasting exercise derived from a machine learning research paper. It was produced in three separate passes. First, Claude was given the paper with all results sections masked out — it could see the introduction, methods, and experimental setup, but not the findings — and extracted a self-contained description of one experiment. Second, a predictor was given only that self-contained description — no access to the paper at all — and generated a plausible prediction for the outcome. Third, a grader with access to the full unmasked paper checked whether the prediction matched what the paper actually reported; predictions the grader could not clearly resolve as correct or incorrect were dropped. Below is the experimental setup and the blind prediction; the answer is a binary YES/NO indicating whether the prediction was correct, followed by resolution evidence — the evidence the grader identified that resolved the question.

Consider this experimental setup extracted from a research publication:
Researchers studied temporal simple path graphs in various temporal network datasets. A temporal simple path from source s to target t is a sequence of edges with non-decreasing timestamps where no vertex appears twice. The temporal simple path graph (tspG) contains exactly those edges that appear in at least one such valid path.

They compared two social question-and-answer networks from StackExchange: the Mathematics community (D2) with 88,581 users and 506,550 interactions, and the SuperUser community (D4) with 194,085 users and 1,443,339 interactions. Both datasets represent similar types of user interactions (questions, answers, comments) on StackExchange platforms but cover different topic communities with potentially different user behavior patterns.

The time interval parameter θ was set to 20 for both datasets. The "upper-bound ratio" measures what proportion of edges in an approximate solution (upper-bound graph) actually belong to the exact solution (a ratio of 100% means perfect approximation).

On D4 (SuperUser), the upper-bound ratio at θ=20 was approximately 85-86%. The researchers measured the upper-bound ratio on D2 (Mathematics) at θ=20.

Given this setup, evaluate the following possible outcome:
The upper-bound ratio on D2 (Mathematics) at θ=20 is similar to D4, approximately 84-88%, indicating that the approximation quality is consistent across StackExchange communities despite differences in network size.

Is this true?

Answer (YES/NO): NO